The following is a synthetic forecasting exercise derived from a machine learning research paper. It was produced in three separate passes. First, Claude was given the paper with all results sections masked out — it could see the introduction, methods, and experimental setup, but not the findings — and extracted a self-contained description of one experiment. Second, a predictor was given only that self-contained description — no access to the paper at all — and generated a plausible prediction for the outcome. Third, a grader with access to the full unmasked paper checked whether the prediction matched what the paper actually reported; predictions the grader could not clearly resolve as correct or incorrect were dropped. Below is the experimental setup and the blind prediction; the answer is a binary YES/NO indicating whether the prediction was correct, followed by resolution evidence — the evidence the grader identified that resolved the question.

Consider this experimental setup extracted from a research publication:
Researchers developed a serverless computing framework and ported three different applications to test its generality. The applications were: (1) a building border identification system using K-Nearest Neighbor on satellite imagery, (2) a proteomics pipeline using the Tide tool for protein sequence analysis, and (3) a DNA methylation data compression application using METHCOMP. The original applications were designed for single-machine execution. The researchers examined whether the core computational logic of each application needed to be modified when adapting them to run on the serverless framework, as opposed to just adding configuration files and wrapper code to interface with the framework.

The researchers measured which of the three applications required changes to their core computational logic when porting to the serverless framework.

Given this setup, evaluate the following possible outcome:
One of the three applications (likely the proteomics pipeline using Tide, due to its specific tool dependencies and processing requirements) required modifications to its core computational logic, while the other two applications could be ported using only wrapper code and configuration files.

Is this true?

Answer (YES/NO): NO